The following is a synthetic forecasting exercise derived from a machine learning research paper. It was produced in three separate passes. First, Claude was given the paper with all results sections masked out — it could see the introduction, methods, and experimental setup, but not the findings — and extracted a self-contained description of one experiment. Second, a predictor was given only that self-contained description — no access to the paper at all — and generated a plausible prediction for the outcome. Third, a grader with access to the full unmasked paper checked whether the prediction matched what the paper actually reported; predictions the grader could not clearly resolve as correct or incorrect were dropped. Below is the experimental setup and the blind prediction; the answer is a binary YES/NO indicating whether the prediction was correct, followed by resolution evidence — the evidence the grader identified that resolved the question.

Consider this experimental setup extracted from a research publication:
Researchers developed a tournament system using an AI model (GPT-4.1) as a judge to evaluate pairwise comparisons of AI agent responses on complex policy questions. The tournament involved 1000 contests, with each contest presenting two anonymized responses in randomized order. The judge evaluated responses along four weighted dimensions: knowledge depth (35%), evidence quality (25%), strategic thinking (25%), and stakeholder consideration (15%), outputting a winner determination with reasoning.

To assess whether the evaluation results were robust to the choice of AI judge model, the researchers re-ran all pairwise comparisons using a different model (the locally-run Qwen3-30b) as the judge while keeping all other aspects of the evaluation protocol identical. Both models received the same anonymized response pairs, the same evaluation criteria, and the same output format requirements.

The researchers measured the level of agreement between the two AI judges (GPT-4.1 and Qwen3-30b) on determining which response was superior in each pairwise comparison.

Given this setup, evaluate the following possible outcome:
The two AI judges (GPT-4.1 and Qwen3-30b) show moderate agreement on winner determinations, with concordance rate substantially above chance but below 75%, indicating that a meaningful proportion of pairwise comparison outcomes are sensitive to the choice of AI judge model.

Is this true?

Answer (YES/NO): NO